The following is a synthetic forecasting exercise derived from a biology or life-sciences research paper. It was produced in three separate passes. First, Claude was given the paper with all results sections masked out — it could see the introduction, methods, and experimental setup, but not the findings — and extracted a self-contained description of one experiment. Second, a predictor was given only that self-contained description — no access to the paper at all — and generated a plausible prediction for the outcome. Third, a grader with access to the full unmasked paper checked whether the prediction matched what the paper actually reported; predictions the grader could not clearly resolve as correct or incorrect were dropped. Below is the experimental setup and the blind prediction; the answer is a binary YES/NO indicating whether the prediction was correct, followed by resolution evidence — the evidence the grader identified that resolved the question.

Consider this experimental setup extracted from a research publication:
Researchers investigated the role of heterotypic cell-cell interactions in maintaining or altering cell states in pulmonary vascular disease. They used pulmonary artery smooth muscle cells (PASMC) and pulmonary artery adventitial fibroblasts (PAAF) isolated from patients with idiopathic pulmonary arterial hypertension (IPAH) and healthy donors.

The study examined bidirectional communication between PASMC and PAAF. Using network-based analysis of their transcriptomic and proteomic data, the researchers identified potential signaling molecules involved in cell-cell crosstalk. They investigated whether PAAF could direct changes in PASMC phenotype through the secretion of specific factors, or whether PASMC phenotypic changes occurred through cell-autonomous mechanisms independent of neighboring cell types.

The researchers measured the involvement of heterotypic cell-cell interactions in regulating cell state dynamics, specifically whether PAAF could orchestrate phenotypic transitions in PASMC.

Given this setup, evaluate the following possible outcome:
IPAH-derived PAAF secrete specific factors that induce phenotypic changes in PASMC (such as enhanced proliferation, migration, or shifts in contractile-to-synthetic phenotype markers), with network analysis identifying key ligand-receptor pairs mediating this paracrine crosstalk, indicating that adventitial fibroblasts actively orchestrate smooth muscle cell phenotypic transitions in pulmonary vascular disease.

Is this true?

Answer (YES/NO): YES